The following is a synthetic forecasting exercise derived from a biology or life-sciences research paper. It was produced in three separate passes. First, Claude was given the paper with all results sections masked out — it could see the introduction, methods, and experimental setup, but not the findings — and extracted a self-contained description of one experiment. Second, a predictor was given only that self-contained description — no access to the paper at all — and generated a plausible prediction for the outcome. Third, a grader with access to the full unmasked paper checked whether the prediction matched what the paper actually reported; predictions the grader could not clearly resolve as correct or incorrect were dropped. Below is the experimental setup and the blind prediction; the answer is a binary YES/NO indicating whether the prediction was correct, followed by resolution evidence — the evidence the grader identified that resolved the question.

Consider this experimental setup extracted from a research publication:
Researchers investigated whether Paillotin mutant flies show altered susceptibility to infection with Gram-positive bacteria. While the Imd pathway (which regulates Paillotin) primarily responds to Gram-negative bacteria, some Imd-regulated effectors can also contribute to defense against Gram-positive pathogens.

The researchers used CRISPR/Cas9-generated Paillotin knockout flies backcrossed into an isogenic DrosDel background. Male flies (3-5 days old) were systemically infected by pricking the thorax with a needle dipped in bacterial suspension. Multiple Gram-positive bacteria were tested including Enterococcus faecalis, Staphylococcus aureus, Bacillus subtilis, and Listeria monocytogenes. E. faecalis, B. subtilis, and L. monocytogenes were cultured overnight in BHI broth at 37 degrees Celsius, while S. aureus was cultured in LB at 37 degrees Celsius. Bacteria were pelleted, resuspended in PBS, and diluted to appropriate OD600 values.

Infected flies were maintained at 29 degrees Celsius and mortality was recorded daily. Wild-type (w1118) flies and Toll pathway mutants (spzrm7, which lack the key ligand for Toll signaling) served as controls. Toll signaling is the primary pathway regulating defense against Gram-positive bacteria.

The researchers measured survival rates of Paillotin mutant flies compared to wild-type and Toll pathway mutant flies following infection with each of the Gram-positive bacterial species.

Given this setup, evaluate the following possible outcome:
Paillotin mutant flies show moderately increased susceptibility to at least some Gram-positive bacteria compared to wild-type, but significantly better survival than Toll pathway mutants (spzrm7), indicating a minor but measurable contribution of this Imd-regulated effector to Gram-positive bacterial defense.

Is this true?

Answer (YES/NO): NO